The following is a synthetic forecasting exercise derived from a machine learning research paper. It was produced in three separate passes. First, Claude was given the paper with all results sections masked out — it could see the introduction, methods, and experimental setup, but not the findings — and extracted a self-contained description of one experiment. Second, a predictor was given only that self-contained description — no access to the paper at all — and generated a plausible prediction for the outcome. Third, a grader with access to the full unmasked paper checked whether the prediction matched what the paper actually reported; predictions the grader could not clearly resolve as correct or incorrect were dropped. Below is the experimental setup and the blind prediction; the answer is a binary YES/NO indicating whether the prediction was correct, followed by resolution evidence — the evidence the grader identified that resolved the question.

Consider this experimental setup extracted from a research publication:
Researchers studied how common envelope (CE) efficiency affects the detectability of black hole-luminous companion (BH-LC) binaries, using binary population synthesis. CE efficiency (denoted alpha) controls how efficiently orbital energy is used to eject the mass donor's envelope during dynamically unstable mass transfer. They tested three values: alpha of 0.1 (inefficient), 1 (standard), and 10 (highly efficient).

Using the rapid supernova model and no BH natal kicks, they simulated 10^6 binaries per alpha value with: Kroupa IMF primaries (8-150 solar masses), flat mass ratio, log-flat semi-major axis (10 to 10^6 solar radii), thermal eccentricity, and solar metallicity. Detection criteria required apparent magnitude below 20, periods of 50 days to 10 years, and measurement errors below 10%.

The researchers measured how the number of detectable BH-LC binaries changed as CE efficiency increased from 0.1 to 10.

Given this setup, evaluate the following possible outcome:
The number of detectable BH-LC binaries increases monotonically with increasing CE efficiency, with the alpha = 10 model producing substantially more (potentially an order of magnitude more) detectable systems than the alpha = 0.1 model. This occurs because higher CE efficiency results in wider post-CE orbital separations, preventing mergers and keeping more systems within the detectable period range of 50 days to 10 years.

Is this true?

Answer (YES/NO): NO